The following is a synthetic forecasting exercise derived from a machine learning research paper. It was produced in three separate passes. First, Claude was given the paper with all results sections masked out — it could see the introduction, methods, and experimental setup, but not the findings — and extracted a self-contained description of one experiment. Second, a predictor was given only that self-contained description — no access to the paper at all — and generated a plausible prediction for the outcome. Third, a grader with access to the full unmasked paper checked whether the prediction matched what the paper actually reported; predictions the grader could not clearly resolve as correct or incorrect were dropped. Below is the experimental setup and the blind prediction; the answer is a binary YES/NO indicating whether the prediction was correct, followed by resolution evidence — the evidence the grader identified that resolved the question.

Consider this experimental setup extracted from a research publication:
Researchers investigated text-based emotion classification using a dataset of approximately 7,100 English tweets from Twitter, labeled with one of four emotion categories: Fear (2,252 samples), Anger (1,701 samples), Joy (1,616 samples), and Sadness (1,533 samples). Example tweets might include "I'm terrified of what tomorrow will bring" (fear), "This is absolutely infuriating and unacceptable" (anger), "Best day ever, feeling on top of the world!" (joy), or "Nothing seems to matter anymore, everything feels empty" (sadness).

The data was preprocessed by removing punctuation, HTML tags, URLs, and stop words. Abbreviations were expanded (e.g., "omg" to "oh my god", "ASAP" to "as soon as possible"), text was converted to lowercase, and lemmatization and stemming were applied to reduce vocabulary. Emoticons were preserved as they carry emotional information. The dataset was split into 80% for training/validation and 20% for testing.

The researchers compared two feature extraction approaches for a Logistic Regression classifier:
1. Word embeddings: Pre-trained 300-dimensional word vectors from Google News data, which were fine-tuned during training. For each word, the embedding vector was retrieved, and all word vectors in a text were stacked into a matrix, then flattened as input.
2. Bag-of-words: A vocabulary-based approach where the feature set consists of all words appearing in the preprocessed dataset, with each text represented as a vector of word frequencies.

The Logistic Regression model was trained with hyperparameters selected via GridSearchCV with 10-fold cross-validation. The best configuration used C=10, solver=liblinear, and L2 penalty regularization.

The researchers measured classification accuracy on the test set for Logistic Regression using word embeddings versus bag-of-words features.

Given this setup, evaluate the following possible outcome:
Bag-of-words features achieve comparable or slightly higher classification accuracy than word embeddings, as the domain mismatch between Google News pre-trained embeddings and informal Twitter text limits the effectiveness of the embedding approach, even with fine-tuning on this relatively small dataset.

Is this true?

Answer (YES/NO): NO